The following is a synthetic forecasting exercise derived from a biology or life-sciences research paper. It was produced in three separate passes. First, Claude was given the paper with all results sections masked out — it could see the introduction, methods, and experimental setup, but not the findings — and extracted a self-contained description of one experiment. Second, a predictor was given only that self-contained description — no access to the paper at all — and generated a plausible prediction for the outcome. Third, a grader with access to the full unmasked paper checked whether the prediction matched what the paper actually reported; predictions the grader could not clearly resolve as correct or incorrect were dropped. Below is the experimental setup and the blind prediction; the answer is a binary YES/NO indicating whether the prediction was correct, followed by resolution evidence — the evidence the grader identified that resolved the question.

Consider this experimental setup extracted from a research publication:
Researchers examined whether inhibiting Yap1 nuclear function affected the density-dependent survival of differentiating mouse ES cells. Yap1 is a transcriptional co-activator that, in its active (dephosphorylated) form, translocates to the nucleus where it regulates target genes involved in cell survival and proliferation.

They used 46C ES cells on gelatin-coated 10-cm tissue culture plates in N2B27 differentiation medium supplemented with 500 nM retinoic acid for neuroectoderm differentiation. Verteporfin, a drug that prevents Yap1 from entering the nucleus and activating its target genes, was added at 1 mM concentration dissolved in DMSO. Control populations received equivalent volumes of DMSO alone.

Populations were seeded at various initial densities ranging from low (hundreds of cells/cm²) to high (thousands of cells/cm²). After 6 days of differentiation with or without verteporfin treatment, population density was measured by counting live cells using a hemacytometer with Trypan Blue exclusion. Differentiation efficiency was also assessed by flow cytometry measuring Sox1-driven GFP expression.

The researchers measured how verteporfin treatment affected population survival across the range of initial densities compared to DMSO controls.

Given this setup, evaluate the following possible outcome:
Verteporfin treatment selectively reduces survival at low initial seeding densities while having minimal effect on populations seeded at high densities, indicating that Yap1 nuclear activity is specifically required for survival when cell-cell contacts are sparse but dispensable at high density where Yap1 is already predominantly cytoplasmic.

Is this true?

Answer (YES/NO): NO